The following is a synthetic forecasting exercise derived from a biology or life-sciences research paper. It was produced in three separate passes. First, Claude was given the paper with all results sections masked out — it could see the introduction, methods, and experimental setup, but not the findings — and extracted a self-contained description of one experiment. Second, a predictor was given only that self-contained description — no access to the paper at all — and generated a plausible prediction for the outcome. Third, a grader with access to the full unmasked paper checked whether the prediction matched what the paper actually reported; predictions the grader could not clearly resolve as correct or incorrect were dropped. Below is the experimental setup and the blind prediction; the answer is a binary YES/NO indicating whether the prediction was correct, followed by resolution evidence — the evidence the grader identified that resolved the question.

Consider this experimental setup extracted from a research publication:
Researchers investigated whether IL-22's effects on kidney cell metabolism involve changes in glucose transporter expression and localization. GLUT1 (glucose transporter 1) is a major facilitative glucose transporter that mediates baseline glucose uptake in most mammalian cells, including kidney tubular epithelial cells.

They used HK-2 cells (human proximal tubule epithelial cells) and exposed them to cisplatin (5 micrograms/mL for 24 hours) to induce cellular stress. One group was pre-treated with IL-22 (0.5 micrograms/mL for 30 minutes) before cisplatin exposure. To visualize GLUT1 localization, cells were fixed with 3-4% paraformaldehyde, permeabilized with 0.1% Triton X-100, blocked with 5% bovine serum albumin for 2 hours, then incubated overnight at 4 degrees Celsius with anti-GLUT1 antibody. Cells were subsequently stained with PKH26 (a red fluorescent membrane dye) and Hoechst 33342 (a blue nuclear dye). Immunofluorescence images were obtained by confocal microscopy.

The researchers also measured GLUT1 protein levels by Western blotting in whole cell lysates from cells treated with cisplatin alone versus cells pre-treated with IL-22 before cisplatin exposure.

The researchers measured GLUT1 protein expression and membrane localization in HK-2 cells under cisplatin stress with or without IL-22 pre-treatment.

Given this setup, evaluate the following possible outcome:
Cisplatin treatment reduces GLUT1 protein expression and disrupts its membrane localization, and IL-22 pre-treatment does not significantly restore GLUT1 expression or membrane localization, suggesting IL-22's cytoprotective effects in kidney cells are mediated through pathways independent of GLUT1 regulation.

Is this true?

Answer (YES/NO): NO